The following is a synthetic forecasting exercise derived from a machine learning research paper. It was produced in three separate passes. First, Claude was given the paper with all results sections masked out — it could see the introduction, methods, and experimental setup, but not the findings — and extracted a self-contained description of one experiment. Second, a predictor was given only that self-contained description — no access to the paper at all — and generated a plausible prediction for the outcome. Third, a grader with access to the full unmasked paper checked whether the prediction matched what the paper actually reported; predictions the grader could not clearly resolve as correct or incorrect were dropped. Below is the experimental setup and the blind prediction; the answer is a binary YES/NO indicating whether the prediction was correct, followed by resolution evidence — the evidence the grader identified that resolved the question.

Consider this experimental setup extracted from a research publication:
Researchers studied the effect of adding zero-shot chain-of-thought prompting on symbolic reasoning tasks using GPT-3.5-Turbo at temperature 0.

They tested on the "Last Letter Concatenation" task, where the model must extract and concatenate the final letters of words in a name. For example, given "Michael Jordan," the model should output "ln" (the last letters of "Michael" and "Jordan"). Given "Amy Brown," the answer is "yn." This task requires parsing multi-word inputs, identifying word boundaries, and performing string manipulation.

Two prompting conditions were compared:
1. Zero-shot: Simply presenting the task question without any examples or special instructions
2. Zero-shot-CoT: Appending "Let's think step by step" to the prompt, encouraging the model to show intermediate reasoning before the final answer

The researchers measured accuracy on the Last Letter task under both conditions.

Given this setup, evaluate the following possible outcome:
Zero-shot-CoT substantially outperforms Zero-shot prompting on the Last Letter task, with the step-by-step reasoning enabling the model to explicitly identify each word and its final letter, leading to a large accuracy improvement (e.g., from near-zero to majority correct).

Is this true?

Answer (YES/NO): YES